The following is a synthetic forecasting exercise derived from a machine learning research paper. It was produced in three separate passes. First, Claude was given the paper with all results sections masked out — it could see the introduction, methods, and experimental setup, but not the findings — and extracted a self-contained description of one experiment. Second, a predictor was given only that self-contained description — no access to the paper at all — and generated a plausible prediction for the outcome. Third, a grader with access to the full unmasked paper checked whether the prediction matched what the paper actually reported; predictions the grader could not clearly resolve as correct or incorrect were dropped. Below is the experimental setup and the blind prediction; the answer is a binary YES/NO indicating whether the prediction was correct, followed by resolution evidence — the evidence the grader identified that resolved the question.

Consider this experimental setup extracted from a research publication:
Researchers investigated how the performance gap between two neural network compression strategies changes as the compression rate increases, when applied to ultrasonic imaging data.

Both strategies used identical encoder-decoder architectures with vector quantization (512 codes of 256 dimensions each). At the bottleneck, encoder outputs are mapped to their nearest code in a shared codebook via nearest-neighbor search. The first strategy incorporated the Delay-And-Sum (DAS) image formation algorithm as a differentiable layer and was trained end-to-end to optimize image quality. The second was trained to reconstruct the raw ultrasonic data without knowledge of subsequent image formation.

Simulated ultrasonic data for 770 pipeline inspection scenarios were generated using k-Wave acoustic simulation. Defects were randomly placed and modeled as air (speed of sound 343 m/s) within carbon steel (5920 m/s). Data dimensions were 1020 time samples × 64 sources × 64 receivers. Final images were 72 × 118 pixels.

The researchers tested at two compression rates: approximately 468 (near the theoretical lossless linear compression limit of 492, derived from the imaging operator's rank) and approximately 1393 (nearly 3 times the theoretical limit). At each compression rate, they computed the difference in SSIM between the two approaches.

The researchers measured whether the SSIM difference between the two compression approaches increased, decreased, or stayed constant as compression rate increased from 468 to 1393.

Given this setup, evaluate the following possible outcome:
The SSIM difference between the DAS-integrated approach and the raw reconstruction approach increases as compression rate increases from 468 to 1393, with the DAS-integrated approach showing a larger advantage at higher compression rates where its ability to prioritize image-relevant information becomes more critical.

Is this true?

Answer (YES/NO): YES